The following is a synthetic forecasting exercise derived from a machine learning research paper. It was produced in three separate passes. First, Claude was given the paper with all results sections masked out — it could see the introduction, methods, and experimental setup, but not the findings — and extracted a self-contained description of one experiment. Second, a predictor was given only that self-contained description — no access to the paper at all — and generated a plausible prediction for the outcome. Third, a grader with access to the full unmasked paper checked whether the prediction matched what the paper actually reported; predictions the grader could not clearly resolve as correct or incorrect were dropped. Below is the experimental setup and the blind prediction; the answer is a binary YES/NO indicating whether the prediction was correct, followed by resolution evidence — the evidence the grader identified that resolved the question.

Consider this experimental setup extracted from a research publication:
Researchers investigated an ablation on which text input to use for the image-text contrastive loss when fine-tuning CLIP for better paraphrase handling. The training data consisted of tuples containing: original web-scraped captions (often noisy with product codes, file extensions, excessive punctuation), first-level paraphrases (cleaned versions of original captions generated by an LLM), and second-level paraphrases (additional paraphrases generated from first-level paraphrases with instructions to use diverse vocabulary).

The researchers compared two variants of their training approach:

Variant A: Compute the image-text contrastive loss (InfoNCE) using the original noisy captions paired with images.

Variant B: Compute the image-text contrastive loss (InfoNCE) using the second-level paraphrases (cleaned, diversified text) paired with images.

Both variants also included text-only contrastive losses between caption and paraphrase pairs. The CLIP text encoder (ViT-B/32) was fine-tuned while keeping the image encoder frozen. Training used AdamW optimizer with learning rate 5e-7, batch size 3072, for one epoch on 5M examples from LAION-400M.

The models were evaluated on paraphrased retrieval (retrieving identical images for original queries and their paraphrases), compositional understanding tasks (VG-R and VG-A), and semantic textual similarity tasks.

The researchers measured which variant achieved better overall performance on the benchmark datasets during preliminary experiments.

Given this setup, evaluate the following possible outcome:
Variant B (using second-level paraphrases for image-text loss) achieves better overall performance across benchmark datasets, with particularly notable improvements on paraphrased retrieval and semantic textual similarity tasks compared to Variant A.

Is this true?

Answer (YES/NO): NO